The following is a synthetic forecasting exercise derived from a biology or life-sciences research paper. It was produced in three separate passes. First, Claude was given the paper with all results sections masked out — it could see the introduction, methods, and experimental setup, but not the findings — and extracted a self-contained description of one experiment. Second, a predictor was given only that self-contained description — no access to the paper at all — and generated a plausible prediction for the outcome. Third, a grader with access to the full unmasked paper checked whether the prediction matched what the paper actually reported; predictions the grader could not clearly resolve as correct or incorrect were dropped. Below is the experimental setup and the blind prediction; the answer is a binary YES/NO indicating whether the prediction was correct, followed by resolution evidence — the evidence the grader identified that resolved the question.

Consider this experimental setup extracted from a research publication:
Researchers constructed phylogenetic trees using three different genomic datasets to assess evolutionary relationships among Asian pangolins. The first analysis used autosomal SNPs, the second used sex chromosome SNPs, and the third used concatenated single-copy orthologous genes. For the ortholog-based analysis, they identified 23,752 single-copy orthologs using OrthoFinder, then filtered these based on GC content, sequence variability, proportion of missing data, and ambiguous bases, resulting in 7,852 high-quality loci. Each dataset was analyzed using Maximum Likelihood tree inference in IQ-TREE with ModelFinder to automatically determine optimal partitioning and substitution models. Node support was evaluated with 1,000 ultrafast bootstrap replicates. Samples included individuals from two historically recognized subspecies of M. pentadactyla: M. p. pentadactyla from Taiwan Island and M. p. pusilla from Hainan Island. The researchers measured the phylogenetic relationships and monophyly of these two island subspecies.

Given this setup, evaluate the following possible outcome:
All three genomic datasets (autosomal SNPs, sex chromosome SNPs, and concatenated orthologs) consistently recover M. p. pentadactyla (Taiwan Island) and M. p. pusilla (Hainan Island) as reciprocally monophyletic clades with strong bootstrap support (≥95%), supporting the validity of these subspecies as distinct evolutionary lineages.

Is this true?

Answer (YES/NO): NO